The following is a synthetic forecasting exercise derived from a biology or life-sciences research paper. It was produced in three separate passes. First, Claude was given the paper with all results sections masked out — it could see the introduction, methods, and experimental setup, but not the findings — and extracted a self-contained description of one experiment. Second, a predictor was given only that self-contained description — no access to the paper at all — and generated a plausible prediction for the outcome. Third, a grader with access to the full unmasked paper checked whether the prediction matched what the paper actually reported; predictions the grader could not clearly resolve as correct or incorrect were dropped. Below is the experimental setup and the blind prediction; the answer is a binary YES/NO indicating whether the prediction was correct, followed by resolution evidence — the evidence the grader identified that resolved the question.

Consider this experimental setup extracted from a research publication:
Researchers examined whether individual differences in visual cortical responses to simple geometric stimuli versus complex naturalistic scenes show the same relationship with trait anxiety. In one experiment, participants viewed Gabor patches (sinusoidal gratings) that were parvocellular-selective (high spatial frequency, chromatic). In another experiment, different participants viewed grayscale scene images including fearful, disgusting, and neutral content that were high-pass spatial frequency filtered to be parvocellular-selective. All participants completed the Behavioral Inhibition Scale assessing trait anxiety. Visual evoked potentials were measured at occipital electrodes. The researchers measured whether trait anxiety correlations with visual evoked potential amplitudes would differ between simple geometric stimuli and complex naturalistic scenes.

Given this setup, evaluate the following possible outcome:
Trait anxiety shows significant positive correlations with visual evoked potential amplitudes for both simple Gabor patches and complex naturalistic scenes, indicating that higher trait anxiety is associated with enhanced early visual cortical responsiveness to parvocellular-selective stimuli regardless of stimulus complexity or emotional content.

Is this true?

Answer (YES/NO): YES